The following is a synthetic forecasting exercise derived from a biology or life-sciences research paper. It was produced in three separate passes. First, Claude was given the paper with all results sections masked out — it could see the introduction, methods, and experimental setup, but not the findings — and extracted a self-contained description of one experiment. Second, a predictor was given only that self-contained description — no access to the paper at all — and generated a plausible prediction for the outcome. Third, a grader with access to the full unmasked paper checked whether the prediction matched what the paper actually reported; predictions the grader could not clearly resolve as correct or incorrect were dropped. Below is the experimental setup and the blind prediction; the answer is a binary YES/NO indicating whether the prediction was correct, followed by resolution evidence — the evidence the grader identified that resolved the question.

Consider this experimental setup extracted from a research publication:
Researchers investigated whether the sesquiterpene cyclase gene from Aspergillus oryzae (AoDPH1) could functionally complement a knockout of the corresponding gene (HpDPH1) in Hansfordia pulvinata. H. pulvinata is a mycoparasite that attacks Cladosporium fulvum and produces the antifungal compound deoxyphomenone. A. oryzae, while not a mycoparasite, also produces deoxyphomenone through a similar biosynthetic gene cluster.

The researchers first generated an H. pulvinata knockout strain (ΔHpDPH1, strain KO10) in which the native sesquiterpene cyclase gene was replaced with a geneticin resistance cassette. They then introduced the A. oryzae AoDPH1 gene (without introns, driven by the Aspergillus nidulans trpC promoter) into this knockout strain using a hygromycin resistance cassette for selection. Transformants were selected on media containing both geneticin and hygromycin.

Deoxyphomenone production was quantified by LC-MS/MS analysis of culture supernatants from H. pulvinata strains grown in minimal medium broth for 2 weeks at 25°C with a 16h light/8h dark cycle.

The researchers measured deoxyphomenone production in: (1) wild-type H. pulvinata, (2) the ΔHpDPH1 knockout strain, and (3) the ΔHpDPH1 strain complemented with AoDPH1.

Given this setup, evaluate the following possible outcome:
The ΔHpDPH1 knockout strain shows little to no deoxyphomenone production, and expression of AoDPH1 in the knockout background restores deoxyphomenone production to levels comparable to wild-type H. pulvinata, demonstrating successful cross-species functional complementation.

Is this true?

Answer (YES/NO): NO